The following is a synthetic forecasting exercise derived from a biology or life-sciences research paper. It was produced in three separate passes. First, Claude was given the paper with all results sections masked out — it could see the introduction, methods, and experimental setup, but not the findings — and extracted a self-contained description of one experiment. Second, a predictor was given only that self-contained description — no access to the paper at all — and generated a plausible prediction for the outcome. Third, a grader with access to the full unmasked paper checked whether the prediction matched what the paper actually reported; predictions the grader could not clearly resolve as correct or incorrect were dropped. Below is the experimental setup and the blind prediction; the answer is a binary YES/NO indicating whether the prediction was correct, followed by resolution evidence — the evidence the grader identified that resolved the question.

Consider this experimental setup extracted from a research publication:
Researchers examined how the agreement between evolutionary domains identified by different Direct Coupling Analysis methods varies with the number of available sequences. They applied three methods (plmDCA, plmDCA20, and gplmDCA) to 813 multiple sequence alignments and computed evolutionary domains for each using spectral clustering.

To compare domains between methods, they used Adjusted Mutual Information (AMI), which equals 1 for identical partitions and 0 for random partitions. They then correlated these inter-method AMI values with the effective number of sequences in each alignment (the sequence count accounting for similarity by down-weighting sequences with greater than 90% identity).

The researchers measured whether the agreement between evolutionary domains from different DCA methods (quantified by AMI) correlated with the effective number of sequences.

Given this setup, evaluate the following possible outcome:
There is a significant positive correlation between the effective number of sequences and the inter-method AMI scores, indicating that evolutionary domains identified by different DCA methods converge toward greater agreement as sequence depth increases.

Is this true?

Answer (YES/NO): YES